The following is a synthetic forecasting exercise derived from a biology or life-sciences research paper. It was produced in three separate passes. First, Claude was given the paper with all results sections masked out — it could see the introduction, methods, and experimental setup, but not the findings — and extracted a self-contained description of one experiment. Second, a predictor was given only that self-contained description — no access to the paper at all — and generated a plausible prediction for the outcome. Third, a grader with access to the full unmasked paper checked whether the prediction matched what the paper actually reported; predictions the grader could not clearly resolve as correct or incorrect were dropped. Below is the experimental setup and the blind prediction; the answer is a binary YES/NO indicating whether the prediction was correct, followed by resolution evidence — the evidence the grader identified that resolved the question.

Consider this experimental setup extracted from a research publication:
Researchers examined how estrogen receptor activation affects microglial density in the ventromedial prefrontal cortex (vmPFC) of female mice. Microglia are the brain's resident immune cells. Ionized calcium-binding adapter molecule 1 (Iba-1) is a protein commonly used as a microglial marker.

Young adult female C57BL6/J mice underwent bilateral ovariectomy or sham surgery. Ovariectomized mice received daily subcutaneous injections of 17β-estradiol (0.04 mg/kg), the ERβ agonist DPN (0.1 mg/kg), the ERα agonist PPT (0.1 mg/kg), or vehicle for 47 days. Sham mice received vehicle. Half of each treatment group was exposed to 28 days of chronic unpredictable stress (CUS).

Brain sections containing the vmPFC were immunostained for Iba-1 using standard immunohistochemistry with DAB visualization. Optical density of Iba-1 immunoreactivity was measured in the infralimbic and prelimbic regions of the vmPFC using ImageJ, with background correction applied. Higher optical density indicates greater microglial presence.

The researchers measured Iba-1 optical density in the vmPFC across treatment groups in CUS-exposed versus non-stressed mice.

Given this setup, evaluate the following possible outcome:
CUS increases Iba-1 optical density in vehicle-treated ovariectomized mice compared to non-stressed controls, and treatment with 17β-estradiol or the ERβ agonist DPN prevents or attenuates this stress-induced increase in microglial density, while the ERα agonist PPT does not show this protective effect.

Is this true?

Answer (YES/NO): NO